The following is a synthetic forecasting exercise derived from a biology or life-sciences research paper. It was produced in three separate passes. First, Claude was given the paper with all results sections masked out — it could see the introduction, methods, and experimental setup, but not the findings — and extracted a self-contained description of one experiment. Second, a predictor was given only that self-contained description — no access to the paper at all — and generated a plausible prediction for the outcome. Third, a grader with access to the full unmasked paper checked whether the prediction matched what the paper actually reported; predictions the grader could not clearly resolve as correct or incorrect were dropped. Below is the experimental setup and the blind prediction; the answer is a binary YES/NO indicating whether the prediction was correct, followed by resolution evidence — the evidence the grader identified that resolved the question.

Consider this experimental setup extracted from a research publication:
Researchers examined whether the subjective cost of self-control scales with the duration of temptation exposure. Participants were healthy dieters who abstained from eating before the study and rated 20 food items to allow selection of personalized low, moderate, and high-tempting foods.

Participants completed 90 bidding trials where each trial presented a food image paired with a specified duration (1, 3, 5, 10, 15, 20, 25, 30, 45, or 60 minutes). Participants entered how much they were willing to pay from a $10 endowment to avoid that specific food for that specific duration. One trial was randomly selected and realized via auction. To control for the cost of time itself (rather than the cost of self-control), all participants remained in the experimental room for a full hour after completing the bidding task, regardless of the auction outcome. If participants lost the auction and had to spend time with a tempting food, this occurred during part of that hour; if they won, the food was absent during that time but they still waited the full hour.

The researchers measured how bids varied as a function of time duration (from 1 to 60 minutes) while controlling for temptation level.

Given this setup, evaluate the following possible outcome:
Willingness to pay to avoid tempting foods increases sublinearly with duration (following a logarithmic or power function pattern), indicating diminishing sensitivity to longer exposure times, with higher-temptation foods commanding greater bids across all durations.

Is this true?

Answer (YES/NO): NO